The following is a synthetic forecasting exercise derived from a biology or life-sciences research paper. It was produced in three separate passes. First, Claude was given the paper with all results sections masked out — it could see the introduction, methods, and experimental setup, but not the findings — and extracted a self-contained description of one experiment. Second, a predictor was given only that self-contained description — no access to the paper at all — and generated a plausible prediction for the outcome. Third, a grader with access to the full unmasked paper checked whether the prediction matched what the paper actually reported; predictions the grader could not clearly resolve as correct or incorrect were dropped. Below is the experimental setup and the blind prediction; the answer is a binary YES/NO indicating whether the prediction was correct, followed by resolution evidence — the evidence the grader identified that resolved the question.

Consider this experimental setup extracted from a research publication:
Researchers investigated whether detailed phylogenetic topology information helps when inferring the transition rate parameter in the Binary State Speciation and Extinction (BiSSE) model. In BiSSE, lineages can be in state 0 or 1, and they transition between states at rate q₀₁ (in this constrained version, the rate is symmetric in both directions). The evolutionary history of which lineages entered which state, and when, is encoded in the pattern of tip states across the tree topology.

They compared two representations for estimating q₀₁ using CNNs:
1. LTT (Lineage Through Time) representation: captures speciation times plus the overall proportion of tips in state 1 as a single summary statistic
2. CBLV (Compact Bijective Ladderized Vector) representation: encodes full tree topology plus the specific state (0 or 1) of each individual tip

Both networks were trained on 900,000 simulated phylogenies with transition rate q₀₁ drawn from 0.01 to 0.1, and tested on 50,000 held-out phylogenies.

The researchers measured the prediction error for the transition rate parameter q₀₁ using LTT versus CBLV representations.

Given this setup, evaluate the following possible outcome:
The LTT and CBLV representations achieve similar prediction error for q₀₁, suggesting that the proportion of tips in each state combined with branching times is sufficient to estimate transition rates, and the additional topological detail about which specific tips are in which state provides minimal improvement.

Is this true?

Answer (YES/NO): NO